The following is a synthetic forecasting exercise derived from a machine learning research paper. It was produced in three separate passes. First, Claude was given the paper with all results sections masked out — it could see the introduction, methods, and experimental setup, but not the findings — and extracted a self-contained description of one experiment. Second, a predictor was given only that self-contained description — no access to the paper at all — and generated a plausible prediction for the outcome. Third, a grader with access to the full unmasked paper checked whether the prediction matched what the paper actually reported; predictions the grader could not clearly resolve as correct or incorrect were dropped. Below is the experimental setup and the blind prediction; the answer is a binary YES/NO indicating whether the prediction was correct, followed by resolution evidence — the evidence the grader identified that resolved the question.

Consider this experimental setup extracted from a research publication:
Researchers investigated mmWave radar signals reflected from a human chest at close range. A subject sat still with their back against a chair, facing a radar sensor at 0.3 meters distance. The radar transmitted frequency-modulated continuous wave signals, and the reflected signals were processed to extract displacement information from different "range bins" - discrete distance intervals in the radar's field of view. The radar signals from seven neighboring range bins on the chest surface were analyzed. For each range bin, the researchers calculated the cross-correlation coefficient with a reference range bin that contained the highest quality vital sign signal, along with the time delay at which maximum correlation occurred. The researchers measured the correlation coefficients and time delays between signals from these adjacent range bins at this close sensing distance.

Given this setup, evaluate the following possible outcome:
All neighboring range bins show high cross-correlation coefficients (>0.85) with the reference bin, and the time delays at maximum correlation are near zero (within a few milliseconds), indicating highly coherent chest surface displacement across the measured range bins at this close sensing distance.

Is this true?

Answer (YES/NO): NO